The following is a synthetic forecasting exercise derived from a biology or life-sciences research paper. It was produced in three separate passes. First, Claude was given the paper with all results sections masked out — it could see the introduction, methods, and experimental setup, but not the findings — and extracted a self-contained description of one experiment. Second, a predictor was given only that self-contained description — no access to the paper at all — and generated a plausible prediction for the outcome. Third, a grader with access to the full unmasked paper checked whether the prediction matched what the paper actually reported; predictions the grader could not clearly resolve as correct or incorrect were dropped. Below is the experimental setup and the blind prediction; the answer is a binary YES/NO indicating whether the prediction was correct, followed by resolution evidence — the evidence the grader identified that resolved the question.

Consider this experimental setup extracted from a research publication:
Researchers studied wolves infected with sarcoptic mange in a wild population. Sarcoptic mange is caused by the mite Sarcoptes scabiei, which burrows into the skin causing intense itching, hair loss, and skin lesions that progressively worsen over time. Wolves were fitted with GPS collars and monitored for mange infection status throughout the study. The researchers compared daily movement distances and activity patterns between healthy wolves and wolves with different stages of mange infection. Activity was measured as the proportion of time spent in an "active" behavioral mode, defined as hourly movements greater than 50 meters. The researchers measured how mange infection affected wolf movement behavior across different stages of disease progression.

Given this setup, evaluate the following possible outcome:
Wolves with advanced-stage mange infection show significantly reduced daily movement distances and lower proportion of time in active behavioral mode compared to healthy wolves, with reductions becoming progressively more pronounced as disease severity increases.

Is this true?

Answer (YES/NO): YES